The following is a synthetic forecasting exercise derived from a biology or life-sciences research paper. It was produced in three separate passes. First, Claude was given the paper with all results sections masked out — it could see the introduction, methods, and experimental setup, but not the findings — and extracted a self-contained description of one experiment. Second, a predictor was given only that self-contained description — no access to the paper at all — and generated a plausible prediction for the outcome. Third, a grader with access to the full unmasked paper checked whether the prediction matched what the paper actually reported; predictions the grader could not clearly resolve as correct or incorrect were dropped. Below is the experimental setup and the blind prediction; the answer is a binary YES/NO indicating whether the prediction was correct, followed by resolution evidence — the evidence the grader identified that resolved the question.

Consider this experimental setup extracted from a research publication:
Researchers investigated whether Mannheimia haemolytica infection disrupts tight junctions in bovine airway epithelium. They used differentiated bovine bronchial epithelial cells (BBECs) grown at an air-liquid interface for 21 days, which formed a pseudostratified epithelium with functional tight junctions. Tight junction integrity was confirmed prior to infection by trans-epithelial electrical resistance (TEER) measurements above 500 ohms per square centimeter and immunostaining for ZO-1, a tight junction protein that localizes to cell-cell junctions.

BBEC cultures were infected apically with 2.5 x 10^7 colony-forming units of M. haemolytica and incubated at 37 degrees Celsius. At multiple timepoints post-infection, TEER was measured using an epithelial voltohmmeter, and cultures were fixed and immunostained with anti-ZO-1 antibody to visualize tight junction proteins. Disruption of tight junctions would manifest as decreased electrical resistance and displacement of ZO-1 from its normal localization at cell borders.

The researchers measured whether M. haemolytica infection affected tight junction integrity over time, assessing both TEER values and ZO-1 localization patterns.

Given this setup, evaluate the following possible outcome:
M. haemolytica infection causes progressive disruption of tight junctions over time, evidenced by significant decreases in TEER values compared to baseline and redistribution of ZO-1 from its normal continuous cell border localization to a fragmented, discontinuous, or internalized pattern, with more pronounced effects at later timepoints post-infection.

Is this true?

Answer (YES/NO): YES